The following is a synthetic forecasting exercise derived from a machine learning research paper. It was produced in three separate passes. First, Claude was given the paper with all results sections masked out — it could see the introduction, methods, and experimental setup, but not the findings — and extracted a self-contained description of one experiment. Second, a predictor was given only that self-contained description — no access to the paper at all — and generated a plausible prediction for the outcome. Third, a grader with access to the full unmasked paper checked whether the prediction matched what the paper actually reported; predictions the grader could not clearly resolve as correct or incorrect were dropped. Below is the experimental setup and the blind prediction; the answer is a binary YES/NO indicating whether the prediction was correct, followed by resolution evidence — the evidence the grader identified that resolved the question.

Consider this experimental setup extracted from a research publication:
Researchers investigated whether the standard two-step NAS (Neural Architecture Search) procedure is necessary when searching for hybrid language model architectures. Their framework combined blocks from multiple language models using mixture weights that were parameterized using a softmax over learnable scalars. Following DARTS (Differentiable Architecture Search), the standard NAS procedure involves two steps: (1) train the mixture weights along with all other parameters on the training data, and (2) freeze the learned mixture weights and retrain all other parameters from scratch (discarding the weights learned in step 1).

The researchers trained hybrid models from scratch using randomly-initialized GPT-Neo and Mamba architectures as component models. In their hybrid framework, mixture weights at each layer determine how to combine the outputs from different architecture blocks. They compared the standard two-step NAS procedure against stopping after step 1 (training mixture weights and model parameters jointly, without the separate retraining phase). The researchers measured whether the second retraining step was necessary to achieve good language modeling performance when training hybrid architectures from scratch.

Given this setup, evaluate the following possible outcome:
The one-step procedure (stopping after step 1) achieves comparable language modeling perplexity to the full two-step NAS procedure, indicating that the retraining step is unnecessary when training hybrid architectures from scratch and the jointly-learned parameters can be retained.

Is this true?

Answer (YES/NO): YES